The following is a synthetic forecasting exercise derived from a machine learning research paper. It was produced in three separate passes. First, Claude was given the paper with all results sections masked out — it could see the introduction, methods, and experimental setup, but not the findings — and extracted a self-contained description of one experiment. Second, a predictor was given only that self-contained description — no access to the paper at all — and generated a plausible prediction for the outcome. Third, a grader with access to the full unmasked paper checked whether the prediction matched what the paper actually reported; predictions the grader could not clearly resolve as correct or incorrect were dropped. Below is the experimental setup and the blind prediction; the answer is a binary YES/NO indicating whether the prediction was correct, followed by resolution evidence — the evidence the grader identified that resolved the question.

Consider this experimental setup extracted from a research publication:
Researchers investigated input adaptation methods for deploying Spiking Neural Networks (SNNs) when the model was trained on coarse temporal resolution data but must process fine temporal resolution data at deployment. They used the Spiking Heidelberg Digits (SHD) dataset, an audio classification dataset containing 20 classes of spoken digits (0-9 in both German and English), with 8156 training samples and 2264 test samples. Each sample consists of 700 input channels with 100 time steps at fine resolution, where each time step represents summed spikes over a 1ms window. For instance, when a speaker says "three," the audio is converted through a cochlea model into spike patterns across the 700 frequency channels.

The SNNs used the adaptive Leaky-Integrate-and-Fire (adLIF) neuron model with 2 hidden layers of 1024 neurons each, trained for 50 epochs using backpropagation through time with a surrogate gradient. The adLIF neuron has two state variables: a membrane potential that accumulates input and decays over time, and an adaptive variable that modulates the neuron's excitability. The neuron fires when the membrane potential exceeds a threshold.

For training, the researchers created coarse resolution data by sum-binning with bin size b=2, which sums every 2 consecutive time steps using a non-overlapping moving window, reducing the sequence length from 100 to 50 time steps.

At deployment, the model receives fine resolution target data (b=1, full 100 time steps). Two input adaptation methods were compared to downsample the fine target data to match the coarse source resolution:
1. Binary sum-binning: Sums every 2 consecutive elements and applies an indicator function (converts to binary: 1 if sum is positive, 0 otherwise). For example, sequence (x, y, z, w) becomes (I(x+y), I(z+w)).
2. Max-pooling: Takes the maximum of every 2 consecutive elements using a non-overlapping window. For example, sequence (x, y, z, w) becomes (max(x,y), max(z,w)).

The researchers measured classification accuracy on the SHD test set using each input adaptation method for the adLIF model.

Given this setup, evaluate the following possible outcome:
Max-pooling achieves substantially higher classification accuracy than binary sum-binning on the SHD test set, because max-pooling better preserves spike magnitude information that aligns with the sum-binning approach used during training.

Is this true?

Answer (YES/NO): YES